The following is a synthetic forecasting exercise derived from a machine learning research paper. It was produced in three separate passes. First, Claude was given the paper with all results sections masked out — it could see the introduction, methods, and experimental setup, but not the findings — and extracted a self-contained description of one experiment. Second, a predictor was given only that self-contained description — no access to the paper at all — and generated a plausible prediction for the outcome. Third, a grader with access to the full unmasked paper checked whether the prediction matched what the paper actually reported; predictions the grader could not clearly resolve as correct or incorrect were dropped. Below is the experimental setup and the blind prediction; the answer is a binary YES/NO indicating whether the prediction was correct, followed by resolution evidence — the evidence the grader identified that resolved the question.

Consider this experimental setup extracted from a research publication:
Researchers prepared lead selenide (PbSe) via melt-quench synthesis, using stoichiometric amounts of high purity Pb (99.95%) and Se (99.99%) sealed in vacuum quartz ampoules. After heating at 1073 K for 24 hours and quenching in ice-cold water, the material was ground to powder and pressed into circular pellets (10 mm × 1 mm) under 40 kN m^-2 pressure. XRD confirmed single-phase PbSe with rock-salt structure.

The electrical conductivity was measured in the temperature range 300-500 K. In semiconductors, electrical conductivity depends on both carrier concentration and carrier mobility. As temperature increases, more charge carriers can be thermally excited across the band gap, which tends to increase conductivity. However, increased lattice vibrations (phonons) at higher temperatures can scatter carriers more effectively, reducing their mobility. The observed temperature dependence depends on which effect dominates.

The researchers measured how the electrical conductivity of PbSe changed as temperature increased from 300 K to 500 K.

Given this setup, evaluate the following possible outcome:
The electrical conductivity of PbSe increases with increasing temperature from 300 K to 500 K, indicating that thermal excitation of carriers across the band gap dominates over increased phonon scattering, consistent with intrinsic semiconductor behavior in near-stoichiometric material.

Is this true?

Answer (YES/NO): YES